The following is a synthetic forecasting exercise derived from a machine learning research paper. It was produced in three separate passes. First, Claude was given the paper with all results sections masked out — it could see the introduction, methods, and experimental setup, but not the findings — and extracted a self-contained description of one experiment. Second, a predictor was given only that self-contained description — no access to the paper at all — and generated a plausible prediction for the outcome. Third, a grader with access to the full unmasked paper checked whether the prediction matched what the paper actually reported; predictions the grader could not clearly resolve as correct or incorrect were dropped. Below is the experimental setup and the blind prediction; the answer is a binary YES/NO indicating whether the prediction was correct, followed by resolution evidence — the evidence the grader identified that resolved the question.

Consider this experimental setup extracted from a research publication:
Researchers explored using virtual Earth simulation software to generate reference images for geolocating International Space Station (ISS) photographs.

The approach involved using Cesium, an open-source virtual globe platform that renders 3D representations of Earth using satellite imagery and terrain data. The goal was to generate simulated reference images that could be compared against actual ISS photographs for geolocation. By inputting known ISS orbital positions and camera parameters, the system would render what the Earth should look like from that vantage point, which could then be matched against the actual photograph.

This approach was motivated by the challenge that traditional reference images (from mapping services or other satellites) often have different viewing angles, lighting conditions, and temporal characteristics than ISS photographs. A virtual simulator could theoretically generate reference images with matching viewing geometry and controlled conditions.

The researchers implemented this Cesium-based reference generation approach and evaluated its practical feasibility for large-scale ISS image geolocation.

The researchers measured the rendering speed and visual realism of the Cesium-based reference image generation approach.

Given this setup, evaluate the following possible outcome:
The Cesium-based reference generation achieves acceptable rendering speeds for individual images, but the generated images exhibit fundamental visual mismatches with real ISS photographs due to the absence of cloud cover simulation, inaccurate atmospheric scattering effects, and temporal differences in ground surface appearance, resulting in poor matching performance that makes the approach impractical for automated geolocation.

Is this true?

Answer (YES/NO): NO